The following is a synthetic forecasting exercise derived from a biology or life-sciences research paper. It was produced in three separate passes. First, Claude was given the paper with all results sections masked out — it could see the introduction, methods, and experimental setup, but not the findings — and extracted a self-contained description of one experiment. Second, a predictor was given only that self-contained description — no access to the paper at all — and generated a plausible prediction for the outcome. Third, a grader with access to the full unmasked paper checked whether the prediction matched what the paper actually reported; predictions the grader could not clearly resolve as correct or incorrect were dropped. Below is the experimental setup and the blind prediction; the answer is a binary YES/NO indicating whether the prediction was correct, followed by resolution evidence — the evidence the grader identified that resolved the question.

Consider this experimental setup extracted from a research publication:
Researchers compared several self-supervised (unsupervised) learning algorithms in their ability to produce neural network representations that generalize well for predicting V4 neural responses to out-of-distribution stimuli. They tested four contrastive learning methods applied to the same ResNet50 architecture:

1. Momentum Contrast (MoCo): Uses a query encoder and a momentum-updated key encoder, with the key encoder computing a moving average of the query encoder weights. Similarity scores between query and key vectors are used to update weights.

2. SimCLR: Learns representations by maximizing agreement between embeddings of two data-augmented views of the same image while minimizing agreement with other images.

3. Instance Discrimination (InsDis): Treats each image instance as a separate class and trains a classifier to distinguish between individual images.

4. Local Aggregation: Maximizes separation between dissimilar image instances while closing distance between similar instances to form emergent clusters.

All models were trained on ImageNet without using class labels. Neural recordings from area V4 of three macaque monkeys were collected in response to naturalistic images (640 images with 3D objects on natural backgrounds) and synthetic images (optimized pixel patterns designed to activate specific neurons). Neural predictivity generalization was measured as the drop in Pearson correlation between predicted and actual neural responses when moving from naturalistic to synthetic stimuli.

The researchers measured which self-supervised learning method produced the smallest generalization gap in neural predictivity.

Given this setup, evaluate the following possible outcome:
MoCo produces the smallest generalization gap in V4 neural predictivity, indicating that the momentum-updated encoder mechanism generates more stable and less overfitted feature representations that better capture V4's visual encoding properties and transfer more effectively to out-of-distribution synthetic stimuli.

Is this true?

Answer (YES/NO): YES